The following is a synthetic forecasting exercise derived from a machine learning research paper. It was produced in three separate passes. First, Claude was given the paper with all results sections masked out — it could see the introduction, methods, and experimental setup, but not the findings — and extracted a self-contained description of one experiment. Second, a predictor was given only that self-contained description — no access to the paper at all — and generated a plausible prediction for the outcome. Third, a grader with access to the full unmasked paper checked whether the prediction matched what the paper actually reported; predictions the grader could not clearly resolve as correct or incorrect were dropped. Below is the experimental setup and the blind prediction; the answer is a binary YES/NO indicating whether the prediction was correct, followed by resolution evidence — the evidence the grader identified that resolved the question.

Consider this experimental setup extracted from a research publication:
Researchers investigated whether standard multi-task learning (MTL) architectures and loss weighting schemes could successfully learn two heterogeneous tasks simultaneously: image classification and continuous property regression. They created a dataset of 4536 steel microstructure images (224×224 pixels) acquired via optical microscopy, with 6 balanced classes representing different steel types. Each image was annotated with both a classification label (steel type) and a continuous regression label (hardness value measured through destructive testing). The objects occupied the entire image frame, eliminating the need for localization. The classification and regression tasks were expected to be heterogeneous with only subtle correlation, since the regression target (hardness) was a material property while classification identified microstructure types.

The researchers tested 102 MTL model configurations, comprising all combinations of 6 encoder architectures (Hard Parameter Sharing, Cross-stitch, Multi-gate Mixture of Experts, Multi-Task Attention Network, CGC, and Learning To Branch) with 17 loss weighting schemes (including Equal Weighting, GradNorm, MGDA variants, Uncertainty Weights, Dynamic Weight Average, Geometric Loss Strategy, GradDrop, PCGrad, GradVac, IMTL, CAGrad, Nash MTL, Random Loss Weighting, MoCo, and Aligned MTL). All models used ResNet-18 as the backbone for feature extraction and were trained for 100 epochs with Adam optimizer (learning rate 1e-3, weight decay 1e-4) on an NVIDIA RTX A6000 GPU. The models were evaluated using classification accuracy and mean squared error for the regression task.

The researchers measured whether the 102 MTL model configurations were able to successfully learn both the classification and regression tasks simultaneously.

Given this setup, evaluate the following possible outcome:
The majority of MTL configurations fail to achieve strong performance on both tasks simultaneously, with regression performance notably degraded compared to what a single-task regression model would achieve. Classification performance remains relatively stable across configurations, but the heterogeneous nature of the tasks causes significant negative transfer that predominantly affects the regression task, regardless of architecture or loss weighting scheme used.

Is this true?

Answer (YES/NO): YES